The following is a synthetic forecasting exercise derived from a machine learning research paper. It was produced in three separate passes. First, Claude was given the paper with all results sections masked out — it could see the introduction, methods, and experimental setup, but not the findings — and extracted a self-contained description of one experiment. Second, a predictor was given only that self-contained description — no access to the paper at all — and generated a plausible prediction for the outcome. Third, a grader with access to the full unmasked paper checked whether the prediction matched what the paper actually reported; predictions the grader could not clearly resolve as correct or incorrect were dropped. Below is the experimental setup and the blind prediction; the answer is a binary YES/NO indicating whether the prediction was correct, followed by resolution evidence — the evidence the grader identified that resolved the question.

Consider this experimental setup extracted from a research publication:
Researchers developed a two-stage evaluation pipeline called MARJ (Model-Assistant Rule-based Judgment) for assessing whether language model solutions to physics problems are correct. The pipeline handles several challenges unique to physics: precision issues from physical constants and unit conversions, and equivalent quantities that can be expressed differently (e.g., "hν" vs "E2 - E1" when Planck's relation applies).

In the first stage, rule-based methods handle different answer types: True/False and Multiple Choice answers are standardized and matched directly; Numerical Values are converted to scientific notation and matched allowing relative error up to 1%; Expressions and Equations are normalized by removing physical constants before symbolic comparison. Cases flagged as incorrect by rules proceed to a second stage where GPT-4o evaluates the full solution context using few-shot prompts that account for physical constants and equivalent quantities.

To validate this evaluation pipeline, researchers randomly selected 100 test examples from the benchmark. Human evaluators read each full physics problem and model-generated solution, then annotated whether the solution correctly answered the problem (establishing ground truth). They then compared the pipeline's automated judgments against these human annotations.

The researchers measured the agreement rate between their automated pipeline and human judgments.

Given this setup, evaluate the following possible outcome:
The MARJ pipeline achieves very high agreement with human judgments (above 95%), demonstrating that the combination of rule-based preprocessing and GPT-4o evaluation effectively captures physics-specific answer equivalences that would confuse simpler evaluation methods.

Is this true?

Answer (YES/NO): YES